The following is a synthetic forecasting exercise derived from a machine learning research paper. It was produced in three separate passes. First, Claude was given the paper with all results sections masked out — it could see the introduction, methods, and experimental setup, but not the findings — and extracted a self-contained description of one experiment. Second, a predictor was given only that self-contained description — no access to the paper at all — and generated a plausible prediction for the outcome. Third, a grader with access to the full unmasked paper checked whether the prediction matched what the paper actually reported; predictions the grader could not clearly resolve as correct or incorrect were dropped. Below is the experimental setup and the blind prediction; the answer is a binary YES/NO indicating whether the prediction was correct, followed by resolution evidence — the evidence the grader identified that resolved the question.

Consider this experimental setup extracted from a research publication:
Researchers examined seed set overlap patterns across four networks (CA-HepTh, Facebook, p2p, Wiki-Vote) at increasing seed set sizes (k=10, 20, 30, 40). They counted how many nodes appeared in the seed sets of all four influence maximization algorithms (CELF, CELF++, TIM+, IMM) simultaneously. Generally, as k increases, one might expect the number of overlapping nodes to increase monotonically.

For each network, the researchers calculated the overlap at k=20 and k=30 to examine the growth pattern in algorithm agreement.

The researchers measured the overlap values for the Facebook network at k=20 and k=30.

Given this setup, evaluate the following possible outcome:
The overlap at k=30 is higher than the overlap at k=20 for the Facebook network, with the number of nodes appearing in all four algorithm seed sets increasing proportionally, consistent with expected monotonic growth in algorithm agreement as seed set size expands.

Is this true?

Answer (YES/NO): NO